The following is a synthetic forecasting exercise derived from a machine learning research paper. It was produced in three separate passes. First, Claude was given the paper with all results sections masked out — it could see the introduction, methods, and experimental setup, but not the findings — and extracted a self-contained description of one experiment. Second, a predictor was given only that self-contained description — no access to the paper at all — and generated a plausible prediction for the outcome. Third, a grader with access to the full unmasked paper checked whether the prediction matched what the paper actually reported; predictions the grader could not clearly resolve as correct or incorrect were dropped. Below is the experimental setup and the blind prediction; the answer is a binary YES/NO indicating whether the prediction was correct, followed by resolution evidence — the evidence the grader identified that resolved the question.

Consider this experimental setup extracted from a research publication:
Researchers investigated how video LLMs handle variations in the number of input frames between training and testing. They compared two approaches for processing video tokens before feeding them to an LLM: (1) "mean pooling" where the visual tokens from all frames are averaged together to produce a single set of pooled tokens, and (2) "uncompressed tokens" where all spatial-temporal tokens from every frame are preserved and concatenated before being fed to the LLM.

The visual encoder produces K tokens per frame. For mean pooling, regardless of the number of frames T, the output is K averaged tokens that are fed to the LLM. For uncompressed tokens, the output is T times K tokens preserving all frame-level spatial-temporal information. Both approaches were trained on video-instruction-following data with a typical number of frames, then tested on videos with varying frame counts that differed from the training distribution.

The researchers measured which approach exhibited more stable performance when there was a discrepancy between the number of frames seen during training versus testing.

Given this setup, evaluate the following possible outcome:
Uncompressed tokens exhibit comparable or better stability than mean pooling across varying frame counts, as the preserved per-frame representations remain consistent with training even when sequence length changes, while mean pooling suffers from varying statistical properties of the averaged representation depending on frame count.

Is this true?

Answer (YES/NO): NO